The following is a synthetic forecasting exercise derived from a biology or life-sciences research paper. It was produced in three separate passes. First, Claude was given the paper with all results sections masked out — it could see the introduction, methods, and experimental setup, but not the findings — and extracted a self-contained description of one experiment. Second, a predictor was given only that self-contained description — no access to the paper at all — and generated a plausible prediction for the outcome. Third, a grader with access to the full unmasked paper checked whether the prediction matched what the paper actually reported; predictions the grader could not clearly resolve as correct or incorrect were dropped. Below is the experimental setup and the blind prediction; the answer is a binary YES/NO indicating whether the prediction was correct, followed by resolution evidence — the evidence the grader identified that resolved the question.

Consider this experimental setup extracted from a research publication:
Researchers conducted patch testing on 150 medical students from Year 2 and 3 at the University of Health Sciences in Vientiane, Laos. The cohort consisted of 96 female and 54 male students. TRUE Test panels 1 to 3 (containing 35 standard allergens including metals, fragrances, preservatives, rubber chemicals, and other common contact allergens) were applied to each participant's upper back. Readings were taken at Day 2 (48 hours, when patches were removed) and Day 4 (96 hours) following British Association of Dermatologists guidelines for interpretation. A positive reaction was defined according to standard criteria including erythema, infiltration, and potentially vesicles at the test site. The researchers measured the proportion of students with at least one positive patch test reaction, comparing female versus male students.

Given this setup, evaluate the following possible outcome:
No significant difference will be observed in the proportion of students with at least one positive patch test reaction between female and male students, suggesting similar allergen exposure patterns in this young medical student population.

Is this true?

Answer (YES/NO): NO